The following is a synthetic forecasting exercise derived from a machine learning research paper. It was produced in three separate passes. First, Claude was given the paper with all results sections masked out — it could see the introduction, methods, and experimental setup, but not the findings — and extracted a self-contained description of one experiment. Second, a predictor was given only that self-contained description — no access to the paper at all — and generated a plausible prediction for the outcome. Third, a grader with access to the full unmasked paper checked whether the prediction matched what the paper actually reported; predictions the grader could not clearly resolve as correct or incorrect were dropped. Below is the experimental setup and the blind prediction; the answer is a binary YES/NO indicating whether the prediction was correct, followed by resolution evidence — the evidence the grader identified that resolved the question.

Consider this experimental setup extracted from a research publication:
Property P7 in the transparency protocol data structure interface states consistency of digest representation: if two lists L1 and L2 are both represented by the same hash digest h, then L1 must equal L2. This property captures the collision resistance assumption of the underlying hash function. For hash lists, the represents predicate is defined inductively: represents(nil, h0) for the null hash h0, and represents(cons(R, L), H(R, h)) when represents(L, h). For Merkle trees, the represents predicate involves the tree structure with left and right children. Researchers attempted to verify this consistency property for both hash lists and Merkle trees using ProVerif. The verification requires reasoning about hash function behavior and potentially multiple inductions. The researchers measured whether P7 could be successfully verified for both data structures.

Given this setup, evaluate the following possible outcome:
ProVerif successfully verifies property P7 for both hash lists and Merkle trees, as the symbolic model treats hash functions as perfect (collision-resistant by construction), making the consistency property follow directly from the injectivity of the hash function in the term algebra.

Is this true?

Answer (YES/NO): YES